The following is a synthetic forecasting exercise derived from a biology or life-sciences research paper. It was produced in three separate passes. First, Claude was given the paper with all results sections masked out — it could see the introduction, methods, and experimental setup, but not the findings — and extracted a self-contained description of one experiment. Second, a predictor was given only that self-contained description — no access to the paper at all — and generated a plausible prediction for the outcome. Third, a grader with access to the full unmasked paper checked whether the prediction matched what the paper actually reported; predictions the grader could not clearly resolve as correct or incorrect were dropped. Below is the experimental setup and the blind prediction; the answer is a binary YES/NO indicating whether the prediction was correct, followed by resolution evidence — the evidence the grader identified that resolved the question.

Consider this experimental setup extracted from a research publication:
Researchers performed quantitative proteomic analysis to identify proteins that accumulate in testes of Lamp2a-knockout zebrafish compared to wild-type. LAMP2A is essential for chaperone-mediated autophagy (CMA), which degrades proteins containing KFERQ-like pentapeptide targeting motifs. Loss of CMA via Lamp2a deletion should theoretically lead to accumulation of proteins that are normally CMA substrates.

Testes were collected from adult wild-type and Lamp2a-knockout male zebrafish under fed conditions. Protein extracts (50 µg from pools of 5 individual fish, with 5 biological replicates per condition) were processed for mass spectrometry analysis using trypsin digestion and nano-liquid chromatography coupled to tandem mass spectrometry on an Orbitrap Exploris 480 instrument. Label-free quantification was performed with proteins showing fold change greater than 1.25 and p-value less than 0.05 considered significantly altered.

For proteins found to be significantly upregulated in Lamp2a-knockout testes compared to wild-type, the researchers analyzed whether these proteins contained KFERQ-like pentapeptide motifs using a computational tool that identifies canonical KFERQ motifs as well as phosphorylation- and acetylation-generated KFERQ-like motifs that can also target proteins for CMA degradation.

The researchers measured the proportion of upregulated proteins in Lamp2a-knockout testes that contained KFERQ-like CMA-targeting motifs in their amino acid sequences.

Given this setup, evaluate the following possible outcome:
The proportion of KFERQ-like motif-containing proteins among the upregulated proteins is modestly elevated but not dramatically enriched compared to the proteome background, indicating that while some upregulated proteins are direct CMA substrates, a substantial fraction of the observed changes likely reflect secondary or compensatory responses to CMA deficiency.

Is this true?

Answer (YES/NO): NO